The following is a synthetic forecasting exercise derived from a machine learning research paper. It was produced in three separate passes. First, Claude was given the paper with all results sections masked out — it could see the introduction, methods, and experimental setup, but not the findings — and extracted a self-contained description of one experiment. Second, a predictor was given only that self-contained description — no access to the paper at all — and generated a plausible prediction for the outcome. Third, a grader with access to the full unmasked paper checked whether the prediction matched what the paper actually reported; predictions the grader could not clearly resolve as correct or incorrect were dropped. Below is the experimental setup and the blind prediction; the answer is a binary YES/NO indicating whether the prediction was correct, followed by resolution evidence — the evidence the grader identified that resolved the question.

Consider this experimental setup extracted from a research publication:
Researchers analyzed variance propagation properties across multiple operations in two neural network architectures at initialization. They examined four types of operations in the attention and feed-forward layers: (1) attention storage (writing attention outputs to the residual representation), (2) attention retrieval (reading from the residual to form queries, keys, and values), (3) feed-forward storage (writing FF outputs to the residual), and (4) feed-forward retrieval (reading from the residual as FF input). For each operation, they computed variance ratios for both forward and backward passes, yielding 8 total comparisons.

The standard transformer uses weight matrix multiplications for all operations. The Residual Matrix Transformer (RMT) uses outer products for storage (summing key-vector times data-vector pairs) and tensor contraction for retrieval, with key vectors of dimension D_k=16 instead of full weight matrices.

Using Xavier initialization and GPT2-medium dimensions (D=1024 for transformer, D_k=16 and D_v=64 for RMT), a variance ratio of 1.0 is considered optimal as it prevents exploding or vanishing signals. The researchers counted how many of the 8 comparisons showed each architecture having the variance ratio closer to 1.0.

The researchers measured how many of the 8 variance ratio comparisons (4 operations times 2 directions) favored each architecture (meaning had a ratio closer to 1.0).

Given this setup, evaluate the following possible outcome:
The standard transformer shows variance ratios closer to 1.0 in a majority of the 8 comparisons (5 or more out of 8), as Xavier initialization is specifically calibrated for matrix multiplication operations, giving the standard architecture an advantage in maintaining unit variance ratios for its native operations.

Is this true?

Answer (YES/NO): NO